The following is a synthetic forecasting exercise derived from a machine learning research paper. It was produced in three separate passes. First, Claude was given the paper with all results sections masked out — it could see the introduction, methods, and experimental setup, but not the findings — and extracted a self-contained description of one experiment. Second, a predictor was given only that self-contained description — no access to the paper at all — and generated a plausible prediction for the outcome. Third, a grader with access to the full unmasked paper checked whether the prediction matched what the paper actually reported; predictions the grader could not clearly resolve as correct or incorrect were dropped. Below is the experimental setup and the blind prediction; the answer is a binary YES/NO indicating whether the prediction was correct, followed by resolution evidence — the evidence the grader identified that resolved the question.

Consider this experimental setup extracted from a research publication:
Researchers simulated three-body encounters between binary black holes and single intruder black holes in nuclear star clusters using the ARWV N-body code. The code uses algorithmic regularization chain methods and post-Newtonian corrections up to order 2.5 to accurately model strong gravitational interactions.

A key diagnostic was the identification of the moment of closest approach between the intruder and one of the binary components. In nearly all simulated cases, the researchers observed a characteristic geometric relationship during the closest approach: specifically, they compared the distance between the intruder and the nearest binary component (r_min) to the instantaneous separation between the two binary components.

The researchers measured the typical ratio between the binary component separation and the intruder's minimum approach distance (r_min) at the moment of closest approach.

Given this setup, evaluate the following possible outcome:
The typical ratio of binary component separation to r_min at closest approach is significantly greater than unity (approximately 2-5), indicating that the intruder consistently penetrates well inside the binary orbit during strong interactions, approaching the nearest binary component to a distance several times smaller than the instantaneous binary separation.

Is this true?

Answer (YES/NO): NO